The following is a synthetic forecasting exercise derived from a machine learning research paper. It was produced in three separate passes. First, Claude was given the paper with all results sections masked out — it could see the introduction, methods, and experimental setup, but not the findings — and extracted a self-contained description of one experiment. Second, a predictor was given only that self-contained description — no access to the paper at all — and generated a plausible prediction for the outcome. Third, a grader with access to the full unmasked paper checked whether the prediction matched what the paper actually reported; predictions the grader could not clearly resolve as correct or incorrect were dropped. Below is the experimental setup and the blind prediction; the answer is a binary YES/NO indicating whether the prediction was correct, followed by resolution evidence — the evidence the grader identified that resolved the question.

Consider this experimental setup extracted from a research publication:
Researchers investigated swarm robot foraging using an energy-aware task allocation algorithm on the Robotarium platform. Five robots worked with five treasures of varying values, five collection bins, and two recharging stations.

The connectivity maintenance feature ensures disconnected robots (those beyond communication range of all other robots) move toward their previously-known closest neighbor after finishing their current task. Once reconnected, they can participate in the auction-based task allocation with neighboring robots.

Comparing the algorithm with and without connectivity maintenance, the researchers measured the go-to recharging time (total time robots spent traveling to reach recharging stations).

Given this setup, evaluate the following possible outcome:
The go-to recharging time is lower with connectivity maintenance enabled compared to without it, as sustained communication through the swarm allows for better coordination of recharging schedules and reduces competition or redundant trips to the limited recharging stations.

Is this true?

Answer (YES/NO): NO